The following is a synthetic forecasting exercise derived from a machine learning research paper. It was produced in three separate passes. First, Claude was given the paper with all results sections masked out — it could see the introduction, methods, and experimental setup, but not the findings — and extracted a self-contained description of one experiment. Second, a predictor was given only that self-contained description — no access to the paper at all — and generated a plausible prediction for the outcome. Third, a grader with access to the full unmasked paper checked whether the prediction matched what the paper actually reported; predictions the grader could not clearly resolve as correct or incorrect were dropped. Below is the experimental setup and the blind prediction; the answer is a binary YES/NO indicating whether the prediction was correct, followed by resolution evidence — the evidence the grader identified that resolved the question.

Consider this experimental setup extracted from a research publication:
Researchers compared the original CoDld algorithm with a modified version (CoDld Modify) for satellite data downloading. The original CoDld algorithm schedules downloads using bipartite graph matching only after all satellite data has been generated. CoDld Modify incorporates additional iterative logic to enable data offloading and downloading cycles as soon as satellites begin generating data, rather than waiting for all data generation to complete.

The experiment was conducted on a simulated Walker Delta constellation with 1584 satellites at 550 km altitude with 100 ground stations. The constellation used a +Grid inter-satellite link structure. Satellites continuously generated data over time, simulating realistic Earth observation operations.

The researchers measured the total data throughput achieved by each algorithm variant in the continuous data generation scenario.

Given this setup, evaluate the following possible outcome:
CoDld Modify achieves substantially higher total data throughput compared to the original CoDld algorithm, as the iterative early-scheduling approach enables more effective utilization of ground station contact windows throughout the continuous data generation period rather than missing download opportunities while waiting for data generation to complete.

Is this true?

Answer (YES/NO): YES